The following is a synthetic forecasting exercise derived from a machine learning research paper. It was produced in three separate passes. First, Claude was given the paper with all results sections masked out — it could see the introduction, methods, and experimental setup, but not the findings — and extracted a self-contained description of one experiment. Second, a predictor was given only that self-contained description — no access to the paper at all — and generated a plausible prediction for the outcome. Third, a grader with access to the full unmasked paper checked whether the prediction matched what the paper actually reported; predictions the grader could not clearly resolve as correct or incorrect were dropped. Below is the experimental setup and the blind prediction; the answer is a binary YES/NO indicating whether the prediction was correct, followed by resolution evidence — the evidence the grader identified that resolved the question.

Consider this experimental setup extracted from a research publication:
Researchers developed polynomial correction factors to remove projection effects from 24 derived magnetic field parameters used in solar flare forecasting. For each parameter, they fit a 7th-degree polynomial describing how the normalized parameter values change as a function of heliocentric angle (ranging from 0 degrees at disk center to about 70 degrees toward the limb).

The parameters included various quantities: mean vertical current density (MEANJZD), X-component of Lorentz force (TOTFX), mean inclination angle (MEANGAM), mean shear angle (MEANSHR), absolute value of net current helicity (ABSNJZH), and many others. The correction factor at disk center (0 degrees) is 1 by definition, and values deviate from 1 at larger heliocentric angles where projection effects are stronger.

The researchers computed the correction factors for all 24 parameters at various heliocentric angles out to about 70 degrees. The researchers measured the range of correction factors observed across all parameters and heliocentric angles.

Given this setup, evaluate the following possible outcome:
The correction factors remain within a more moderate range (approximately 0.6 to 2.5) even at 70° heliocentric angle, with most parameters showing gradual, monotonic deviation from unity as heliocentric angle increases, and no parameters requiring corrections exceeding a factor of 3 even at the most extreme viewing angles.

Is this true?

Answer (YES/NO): NO